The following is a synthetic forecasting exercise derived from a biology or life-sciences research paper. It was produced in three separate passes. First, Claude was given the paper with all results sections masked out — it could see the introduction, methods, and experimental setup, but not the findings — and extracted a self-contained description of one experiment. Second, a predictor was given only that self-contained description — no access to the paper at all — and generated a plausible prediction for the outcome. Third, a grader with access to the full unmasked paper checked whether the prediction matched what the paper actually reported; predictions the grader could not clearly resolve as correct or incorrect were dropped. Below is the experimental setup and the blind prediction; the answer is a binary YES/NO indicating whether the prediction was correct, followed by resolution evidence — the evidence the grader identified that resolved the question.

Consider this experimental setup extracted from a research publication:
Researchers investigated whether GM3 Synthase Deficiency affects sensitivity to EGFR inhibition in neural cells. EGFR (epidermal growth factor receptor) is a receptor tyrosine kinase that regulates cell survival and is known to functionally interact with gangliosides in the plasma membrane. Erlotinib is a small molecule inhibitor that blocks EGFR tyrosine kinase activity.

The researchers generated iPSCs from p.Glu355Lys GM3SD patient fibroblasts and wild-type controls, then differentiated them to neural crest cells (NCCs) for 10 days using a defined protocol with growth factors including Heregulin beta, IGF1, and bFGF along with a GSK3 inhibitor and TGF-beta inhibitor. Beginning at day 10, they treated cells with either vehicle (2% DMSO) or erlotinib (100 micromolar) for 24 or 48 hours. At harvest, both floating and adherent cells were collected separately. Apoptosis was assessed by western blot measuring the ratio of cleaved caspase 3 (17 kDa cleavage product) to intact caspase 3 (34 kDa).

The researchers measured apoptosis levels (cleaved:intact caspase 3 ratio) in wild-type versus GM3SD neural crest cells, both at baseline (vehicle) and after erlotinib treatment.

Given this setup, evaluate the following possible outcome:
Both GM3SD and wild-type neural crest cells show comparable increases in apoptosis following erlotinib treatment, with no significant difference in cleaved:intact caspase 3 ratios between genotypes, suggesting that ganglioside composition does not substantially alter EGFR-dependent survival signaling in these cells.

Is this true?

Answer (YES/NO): NO